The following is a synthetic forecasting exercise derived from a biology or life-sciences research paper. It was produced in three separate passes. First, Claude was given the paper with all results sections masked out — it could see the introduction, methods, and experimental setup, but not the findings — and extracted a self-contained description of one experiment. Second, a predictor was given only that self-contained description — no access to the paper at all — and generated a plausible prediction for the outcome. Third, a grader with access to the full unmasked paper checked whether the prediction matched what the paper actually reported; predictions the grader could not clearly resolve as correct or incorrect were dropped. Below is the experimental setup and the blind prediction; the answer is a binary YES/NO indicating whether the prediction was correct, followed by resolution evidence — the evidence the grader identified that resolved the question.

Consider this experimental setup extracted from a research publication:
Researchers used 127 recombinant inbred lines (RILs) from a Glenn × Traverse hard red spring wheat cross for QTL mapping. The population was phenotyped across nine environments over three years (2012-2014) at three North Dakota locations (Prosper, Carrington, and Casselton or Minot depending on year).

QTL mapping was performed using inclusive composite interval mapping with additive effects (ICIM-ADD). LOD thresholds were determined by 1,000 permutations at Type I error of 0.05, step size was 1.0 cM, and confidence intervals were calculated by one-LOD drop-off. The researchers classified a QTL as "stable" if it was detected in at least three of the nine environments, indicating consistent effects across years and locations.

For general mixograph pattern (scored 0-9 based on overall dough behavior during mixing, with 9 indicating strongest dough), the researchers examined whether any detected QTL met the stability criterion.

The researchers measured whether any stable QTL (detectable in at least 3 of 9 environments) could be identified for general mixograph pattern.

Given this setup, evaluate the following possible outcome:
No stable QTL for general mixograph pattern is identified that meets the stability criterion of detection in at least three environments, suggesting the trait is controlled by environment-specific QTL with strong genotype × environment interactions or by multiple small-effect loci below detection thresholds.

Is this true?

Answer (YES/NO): YES